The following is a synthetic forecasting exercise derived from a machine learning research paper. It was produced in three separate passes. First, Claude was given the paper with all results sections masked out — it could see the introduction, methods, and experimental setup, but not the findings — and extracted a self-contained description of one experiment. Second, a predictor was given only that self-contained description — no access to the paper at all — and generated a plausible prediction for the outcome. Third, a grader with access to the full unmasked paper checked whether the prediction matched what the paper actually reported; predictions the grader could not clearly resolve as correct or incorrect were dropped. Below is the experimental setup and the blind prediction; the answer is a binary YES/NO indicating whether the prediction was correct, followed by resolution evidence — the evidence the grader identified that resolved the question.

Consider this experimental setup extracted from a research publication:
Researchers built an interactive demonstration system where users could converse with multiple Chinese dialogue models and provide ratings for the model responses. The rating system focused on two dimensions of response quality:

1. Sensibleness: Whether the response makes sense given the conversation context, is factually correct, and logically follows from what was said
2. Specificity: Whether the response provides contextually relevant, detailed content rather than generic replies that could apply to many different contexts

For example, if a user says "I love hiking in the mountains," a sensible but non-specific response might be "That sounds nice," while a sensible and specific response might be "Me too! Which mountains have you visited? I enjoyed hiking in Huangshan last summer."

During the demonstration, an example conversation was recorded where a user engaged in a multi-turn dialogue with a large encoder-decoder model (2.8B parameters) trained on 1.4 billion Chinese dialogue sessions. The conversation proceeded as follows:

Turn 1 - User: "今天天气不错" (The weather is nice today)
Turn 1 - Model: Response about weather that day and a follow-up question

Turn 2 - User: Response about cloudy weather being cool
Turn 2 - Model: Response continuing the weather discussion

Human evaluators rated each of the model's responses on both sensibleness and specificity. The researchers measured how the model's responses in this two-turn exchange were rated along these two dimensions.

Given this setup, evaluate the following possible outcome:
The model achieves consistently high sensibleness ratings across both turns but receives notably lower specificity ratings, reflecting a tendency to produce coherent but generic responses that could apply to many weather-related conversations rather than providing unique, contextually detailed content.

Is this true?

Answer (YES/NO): NO